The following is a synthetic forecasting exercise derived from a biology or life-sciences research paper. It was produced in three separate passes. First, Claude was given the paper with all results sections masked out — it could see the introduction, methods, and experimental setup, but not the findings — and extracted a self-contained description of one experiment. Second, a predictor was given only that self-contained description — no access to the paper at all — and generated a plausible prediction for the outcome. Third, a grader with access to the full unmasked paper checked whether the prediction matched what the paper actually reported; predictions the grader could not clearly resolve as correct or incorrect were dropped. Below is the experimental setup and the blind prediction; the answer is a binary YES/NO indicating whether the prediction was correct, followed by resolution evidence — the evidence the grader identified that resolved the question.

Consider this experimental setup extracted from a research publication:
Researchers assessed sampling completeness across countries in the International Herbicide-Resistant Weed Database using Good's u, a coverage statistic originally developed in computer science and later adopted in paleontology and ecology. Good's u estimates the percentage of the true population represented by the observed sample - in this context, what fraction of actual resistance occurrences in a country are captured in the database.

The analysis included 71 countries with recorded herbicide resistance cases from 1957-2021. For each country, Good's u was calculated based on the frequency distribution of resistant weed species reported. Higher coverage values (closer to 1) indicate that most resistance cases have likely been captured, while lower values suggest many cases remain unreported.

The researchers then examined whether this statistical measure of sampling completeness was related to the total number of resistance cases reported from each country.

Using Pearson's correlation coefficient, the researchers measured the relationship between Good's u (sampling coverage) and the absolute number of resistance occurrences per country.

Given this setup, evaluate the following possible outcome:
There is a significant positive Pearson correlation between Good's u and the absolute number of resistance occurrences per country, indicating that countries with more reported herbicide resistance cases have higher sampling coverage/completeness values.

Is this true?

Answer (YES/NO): YES